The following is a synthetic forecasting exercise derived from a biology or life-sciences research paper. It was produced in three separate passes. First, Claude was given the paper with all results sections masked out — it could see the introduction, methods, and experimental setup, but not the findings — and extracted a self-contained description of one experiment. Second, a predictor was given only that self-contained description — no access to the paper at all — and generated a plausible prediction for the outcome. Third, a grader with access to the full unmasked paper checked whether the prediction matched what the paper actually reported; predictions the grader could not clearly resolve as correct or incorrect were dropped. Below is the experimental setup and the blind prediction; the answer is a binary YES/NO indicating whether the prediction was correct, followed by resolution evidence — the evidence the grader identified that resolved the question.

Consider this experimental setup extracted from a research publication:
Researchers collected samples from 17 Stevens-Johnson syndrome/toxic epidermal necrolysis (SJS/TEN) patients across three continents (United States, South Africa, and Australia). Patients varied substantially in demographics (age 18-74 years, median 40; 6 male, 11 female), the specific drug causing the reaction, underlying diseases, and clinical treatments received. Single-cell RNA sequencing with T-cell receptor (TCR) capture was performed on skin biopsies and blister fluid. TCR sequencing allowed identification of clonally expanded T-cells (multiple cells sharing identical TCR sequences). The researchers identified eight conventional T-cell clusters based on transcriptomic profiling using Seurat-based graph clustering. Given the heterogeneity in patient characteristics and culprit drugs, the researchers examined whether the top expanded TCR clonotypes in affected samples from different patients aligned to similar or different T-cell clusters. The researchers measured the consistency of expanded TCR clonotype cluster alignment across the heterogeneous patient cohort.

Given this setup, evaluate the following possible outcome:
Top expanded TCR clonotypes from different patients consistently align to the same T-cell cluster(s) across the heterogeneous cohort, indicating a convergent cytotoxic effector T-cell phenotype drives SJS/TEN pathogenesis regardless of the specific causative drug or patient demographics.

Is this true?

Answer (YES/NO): YES